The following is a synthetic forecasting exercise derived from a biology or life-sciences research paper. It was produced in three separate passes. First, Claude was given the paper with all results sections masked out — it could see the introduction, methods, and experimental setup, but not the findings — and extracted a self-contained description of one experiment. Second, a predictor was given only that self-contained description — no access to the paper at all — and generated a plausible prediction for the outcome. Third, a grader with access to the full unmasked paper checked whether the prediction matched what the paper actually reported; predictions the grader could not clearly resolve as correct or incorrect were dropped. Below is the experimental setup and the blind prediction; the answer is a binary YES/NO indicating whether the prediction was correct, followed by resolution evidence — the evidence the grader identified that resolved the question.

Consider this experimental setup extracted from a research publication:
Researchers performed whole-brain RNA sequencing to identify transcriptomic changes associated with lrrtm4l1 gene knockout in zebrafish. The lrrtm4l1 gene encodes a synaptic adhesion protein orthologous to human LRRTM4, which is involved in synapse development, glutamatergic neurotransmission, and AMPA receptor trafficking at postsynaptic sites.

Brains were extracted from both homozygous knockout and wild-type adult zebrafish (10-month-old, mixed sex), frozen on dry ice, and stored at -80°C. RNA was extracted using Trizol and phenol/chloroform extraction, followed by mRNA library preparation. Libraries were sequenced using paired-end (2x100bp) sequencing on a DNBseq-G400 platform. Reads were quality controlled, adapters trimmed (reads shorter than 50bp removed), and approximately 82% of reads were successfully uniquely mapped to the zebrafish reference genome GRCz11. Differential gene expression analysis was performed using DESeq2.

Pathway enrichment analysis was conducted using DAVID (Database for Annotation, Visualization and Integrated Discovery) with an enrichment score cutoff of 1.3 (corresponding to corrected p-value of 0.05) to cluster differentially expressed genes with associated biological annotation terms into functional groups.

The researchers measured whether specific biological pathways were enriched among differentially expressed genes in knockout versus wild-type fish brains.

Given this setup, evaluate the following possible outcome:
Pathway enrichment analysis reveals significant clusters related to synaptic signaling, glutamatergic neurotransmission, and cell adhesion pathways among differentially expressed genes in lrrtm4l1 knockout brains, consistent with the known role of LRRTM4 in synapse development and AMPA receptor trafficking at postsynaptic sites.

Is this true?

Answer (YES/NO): NO